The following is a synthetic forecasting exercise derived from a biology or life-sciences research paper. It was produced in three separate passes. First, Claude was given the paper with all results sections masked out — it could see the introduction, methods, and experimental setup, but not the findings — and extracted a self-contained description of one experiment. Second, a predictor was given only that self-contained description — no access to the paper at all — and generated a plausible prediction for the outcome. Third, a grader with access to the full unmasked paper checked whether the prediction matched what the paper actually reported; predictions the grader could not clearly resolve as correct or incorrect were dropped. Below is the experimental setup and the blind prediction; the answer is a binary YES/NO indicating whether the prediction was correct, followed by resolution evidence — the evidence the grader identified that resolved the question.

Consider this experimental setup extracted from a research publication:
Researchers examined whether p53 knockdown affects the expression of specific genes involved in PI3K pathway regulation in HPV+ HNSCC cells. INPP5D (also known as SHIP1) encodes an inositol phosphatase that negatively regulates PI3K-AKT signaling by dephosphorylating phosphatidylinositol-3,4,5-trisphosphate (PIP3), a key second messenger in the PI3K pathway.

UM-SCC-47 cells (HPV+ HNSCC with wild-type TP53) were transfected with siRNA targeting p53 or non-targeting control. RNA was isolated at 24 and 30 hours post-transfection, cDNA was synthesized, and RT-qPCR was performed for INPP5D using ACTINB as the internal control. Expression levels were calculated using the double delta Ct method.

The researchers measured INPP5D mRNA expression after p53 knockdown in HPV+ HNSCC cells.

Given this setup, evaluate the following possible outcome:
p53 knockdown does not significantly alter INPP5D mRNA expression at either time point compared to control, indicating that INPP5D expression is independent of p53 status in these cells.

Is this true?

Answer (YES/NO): NO